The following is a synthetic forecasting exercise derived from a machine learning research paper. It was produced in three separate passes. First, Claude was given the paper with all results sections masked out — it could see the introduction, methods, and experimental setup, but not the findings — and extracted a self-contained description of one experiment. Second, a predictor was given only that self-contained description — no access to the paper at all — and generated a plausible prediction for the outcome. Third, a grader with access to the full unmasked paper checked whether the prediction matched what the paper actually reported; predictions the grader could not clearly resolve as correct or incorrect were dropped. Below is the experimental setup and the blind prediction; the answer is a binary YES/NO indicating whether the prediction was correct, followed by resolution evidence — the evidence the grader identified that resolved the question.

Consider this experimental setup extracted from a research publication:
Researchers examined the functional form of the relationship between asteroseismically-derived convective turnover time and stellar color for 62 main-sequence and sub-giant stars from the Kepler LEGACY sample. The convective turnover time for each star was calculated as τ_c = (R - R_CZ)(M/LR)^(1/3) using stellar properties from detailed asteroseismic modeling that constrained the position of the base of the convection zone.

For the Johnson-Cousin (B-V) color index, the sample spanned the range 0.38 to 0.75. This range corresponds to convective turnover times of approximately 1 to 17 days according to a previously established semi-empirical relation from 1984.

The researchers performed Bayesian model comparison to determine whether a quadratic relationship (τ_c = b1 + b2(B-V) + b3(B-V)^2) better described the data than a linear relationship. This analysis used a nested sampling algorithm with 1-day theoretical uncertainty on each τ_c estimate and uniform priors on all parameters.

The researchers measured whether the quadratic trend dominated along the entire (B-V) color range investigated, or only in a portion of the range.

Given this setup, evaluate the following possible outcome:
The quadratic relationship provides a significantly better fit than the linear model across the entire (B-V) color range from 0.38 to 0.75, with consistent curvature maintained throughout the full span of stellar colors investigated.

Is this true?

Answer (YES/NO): YES